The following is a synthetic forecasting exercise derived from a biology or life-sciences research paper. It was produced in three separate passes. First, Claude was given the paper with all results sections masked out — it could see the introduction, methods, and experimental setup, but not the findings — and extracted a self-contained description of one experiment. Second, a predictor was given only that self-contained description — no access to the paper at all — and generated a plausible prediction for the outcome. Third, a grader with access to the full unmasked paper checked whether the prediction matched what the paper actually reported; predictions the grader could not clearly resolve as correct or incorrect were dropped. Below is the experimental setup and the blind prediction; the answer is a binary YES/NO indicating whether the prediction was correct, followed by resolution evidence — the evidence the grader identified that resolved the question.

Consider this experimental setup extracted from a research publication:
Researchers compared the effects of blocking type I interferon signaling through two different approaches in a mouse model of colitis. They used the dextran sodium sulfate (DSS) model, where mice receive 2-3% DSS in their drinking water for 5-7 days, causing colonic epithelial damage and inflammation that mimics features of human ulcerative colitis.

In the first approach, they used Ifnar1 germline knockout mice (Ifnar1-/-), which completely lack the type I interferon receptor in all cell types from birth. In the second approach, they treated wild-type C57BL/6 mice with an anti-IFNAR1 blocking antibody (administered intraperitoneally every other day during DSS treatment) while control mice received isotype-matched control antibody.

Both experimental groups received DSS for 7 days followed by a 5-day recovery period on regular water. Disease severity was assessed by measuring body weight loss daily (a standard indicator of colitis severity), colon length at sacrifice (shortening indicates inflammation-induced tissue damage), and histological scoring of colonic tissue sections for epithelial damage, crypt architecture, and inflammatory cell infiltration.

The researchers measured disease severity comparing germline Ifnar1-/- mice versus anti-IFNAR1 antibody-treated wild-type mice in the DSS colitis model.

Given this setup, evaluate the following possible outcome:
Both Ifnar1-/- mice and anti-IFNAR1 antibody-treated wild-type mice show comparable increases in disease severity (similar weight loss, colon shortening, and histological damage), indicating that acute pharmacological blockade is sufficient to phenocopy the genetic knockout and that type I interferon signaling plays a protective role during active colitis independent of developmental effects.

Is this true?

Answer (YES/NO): NO